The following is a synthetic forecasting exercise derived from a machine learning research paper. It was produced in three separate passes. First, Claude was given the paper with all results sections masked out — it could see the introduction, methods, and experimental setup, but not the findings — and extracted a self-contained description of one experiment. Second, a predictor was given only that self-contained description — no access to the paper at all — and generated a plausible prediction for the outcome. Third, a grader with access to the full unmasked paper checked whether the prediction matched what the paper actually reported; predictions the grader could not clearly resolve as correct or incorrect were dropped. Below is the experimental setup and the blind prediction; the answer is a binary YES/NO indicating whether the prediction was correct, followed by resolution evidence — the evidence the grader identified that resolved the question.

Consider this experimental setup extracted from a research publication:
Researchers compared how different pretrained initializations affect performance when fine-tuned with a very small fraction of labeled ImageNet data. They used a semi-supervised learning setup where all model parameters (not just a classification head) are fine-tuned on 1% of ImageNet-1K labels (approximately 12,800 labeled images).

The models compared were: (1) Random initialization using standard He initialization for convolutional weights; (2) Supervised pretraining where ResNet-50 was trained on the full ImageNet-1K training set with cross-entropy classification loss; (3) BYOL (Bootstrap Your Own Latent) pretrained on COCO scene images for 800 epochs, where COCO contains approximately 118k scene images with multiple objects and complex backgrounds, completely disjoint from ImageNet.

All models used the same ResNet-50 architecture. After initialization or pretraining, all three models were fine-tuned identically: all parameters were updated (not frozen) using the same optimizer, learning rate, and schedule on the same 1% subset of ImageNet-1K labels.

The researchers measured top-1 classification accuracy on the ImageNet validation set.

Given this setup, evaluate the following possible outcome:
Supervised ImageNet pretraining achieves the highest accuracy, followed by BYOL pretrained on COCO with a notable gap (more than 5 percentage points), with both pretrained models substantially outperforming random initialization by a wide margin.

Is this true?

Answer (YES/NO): NO